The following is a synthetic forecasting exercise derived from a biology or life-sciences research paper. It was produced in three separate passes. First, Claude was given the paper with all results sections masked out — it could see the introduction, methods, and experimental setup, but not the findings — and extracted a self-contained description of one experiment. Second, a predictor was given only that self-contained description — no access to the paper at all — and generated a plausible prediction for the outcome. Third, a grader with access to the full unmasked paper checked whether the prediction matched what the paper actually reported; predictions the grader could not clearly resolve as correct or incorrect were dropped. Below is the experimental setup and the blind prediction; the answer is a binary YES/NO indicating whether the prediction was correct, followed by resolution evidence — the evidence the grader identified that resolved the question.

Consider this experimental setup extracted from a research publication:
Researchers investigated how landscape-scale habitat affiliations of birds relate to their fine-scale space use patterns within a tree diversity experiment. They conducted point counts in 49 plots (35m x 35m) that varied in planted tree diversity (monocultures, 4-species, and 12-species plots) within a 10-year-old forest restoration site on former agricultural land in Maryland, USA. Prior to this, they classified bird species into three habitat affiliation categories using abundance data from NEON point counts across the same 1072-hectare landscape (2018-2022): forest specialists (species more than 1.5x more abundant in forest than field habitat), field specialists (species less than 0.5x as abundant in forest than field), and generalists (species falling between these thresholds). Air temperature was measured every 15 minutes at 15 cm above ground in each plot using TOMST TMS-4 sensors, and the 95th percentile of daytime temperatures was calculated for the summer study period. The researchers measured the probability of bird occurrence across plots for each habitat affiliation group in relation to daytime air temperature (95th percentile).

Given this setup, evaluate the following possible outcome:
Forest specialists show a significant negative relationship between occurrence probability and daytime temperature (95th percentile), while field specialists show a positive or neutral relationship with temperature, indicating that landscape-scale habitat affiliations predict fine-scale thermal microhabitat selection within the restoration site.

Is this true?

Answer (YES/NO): NO